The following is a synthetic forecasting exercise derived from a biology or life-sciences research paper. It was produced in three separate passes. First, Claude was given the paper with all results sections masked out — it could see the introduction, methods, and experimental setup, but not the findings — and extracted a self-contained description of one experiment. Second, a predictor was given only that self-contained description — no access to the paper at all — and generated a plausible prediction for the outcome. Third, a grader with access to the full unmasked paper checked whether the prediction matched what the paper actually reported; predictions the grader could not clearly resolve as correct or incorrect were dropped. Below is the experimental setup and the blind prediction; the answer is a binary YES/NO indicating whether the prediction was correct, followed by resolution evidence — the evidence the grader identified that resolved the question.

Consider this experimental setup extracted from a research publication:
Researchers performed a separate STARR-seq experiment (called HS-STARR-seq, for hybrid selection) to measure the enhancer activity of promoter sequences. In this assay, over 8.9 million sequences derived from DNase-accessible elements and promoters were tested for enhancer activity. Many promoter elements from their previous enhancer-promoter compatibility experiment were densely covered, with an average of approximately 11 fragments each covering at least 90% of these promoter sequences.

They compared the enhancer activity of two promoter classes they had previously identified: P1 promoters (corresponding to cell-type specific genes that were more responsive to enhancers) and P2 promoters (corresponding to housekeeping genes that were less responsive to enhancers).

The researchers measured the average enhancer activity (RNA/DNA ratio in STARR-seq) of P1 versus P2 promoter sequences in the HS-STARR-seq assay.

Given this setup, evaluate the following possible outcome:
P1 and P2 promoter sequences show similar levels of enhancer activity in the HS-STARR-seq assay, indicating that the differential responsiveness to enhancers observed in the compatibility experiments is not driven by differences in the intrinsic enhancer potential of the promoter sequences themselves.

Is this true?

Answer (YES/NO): NO